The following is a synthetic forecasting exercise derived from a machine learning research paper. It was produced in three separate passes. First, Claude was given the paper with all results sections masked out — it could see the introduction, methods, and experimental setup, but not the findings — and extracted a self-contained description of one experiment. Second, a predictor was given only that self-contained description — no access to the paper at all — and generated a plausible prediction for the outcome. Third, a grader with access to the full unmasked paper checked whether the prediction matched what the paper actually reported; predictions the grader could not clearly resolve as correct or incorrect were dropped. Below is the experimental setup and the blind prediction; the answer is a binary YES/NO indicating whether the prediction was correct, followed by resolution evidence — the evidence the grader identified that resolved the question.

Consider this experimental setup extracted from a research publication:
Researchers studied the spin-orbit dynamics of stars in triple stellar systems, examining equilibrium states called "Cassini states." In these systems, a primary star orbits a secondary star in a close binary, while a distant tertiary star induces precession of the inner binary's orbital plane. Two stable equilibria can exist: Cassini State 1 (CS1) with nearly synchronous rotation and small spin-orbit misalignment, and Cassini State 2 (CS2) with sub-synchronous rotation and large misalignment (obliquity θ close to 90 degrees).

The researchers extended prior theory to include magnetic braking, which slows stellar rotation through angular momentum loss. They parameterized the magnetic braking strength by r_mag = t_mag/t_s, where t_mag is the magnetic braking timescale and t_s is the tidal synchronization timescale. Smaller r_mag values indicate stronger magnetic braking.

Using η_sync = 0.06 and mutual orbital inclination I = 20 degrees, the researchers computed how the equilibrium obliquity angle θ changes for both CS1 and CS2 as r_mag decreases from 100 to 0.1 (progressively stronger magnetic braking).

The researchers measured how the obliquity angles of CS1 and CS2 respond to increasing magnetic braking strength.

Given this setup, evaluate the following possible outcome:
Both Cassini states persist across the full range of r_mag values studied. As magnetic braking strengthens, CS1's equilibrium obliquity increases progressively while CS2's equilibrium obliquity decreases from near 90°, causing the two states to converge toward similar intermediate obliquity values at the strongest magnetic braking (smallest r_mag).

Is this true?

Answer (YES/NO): NO